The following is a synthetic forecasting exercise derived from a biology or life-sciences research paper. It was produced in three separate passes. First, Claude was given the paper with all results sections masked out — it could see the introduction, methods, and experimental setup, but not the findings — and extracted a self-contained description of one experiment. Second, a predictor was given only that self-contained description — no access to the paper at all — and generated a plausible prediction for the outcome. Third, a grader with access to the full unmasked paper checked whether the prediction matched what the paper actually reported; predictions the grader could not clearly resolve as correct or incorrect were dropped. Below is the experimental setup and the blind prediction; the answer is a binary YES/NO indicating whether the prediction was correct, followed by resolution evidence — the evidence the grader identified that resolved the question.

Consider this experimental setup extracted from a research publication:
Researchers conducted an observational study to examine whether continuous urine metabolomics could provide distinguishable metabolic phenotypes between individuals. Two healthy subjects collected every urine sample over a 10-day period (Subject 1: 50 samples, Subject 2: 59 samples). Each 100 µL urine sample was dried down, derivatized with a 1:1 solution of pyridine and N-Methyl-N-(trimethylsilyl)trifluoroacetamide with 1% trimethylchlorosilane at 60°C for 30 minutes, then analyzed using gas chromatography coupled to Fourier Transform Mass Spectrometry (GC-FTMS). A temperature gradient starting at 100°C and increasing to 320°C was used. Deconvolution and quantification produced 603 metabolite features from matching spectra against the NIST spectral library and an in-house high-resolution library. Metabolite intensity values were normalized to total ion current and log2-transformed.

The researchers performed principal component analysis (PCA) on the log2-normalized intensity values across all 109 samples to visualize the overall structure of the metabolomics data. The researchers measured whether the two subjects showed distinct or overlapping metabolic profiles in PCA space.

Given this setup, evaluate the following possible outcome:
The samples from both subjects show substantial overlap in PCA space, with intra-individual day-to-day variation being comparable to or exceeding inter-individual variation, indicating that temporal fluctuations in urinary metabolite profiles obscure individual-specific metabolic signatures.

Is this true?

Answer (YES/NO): NO